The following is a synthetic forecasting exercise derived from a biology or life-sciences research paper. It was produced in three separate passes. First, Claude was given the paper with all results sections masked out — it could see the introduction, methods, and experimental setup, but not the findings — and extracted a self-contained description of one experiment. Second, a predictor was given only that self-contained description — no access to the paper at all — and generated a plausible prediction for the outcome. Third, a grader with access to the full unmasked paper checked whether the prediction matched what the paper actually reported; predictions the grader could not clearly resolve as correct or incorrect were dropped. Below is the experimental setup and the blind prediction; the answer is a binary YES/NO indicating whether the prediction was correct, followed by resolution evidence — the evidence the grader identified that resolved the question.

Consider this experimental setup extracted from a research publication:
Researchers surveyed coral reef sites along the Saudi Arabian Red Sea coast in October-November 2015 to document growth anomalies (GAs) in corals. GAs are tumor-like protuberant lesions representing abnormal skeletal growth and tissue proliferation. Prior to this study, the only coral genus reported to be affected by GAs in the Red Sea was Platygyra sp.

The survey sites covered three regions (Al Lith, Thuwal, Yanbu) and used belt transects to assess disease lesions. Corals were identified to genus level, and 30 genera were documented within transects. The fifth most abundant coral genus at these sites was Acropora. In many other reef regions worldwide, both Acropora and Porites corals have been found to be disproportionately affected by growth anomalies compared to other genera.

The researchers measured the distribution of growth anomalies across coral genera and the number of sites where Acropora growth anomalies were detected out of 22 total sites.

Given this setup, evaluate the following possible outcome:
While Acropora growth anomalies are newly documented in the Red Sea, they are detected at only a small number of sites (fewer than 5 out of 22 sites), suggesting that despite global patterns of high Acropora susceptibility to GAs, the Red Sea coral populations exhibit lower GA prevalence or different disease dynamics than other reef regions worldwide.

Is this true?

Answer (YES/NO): YES